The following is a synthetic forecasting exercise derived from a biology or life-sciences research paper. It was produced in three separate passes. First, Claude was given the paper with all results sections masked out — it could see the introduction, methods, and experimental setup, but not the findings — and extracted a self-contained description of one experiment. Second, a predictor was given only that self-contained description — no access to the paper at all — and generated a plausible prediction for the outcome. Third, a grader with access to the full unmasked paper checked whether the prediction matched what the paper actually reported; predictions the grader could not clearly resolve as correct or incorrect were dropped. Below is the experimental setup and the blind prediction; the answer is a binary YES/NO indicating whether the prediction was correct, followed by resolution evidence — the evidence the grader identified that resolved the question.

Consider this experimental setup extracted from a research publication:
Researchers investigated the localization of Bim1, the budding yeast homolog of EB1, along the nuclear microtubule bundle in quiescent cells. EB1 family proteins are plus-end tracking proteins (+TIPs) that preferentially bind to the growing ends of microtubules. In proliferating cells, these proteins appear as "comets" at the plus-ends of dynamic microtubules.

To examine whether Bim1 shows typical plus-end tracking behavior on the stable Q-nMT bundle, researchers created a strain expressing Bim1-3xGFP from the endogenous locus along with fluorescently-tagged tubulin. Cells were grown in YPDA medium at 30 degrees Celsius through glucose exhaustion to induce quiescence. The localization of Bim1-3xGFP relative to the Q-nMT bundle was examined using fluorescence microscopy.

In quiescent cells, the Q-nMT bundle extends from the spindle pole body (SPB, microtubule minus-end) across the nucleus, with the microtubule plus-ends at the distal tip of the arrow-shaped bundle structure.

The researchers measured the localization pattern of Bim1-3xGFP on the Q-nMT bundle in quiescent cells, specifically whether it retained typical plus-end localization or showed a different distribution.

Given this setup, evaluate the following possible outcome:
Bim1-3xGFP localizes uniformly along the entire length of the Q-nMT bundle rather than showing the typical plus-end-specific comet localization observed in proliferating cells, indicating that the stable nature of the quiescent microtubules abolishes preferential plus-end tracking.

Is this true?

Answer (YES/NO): YES